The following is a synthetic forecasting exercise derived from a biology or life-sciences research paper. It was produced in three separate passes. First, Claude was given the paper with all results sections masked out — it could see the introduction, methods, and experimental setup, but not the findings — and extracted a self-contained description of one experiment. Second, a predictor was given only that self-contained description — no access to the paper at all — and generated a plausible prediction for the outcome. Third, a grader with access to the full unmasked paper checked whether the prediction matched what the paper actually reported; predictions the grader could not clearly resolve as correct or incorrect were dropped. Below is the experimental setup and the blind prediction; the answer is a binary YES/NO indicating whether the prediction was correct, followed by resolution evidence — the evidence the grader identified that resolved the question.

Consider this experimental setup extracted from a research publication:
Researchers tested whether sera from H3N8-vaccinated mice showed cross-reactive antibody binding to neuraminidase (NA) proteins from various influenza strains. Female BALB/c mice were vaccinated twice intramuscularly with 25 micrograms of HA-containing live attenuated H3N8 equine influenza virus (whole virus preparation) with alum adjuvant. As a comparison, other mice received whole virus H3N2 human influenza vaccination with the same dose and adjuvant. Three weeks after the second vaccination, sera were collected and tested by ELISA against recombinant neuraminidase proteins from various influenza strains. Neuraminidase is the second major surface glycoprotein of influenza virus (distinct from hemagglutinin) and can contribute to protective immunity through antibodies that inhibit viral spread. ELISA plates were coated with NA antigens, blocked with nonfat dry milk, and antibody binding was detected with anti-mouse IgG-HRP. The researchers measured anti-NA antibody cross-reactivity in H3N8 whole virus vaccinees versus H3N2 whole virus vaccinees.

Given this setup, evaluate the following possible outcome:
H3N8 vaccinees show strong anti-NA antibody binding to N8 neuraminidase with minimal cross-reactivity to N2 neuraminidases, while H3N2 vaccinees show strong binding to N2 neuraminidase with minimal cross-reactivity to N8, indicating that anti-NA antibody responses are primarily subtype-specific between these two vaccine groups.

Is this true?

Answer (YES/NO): NO